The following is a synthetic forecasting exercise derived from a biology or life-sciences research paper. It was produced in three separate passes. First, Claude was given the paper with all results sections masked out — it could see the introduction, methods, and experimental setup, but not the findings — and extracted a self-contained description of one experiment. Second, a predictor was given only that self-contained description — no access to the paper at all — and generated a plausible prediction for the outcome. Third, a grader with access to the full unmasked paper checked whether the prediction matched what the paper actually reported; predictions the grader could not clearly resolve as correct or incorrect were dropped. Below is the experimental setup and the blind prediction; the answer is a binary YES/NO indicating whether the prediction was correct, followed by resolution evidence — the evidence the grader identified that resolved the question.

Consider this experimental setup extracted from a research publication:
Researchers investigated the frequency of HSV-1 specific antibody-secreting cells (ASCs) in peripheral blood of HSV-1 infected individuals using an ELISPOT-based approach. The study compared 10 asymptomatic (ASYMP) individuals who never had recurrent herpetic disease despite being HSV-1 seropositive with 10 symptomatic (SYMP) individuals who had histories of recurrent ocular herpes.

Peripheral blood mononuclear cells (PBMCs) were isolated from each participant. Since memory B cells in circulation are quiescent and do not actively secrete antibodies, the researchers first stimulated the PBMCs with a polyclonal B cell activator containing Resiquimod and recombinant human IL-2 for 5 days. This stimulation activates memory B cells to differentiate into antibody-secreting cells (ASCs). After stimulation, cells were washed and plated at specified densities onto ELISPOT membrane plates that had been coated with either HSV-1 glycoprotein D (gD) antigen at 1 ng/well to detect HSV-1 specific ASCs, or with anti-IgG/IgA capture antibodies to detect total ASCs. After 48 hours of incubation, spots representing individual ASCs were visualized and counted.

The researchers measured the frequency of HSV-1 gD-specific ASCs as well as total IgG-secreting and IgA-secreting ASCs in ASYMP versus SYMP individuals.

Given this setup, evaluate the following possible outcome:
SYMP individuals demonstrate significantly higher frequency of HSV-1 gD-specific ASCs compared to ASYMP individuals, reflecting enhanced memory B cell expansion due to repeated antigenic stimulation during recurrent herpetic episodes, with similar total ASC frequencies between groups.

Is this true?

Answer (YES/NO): NO